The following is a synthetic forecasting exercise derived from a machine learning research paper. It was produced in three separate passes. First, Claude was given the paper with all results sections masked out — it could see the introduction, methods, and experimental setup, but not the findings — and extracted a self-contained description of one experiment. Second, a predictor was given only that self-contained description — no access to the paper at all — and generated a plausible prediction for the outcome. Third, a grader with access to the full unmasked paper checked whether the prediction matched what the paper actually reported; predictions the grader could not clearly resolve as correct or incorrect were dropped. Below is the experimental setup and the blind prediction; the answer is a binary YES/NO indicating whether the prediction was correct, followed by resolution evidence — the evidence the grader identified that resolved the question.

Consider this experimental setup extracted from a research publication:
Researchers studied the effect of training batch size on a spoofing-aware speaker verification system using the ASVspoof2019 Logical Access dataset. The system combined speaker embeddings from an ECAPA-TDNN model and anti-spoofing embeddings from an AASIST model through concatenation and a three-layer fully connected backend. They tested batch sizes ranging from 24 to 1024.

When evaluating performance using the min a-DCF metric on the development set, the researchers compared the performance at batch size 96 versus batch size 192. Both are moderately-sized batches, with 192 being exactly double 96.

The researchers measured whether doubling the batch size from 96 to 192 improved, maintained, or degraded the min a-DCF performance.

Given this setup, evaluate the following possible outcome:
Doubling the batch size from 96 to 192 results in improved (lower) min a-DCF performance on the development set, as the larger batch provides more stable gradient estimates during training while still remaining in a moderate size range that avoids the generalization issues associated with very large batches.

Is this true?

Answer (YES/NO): NO